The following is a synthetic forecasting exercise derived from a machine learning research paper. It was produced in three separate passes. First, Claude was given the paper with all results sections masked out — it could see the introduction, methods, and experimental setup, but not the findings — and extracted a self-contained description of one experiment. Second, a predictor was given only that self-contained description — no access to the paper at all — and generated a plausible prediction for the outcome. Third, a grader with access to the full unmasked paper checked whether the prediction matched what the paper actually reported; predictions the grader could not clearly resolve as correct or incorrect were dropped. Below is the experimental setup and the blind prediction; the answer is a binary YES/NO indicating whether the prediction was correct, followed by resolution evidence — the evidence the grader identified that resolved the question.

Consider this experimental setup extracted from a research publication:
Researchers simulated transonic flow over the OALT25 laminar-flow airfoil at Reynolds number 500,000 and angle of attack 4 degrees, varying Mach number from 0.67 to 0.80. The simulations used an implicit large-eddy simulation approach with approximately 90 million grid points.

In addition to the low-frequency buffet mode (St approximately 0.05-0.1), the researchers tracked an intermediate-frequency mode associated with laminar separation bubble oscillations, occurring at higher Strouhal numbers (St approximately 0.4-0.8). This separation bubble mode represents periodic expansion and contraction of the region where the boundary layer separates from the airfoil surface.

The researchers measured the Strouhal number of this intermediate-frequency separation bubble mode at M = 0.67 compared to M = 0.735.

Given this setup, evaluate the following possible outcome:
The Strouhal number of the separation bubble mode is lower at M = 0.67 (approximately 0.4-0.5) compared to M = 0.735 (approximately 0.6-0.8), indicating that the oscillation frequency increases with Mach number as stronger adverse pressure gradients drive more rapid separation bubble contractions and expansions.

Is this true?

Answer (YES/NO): NO